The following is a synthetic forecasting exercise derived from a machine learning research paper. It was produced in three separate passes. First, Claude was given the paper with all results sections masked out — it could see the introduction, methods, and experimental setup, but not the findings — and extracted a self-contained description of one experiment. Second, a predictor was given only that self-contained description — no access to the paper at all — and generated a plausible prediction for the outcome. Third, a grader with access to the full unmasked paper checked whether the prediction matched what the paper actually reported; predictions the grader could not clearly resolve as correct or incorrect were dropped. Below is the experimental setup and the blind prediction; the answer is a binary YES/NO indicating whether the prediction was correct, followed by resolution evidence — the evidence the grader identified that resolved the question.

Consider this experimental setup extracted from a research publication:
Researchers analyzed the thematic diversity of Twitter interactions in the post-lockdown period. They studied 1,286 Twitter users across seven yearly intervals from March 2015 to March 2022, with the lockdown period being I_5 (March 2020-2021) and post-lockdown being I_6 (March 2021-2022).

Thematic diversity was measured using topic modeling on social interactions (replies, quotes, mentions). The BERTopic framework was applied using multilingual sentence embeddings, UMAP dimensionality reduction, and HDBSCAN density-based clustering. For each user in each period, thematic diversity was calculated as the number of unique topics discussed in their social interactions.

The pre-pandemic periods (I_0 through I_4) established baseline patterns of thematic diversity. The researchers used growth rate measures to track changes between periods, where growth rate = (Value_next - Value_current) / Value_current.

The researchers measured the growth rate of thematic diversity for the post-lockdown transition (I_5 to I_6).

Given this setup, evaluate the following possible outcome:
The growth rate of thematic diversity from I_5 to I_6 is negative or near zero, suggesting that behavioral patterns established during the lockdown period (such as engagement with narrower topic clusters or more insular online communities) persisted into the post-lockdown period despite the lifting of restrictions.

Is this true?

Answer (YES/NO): NO